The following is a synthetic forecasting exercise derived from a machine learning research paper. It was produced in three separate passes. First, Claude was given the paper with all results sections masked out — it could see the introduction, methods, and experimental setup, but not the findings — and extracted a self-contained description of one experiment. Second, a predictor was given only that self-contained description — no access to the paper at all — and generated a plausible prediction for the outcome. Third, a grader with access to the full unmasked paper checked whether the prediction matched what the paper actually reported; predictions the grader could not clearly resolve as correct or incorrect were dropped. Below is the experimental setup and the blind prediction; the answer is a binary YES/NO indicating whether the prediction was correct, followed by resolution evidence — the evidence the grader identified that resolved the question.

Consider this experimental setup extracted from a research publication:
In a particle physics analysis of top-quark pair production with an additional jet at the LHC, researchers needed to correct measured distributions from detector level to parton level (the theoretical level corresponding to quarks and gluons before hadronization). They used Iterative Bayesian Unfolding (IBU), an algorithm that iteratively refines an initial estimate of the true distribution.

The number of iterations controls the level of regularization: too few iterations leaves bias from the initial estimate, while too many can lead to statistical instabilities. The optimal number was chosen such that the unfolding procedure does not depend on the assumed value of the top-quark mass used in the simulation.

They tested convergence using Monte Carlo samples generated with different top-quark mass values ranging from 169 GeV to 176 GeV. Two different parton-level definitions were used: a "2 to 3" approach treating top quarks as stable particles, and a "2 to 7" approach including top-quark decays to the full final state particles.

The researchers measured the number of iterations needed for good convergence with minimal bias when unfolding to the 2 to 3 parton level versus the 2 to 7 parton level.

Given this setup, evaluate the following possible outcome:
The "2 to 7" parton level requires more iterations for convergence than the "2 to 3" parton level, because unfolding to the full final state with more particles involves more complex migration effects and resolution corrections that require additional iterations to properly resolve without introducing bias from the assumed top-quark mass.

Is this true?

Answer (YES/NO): NO